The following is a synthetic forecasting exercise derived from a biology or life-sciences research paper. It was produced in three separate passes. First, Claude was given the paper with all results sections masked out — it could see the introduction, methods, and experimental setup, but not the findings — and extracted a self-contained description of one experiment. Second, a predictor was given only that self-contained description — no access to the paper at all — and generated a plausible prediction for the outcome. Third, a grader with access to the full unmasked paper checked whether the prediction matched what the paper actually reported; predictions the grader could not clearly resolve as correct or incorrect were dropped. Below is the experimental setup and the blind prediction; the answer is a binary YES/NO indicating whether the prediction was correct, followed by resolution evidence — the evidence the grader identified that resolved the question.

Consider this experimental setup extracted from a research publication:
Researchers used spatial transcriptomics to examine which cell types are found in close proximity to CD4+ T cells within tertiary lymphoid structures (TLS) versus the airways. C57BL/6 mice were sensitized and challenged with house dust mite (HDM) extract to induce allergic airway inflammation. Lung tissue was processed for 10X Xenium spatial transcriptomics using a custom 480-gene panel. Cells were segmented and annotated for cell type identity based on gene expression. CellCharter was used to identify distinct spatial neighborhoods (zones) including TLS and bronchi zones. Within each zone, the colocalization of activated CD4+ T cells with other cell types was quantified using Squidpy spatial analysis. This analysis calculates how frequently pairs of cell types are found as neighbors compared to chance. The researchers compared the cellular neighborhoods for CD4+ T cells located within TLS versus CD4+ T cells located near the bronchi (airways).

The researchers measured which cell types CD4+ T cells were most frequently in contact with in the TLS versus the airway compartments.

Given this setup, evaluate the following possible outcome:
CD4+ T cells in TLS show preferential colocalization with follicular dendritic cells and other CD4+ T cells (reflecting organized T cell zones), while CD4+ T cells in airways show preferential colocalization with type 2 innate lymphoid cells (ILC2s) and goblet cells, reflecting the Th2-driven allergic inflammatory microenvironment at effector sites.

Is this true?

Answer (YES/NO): NO